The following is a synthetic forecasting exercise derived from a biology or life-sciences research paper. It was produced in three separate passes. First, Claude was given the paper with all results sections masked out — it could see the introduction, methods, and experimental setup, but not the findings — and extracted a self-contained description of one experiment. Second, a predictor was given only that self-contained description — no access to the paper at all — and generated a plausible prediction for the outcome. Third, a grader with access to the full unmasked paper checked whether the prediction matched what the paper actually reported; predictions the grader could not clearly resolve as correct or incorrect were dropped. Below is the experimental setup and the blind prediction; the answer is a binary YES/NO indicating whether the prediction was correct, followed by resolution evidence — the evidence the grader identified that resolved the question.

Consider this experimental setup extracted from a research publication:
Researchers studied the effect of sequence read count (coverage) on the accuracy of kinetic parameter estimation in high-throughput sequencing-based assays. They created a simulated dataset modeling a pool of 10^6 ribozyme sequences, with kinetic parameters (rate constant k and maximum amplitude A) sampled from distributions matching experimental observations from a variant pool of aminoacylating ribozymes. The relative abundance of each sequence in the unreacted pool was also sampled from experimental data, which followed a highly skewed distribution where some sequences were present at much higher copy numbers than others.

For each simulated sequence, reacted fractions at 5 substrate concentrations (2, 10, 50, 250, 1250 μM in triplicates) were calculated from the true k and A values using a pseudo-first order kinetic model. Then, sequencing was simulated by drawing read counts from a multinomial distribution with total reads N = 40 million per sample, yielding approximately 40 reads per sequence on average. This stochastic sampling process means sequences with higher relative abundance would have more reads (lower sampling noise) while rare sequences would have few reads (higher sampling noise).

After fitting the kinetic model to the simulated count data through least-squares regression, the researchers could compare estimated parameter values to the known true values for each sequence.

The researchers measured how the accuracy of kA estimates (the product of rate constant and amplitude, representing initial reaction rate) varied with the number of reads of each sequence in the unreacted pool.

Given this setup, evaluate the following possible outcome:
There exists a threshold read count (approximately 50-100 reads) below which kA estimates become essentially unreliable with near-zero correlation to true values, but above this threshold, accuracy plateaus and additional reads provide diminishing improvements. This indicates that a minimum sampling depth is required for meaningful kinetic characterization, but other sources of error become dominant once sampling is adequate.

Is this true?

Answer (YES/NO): NO